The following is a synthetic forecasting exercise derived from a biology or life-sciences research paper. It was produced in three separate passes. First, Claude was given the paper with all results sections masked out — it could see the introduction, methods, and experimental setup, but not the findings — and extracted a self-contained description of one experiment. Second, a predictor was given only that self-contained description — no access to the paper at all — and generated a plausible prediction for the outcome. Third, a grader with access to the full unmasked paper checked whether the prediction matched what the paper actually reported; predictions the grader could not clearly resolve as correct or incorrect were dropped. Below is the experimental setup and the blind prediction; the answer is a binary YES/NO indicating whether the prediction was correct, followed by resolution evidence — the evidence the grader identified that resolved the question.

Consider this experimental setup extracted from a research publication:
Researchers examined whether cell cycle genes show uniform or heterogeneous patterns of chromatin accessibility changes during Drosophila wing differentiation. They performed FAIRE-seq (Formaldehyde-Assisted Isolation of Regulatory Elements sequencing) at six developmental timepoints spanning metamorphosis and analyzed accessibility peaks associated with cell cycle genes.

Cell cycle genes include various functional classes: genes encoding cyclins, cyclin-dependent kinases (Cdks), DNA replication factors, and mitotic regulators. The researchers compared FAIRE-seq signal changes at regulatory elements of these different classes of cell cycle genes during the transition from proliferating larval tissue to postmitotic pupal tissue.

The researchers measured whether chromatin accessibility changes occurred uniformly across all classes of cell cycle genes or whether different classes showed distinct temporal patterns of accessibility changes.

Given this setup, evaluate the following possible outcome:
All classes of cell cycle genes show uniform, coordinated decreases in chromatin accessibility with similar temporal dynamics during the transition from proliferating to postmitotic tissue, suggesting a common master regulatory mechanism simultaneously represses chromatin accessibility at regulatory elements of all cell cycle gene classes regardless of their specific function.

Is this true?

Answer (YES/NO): NO